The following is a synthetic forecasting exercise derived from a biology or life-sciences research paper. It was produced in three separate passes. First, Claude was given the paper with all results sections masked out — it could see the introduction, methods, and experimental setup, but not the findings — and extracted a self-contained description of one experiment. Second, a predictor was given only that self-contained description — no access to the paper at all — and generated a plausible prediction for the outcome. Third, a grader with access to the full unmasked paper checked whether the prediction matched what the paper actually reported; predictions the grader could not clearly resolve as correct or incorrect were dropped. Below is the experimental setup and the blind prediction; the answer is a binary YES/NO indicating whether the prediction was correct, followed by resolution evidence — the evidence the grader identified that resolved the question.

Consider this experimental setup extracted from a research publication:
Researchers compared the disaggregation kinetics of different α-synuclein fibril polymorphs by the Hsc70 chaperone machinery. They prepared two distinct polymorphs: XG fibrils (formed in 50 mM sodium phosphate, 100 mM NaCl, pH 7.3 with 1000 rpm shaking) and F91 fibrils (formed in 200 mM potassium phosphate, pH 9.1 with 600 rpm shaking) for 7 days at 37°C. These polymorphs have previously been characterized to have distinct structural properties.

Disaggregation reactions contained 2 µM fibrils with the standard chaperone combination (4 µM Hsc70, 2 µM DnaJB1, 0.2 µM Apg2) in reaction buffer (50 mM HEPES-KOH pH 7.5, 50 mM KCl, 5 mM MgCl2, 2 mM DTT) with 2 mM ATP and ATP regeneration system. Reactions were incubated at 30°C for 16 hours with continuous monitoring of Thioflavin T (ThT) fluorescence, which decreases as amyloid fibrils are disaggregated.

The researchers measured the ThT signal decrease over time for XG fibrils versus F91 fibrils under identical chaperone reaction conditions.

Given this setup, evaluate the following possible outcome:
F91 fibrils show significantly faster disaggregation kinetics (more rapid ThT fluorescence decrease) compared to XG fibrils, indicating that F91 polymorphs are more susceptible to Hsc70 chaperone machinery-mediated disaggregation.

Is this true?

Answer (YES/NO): NO